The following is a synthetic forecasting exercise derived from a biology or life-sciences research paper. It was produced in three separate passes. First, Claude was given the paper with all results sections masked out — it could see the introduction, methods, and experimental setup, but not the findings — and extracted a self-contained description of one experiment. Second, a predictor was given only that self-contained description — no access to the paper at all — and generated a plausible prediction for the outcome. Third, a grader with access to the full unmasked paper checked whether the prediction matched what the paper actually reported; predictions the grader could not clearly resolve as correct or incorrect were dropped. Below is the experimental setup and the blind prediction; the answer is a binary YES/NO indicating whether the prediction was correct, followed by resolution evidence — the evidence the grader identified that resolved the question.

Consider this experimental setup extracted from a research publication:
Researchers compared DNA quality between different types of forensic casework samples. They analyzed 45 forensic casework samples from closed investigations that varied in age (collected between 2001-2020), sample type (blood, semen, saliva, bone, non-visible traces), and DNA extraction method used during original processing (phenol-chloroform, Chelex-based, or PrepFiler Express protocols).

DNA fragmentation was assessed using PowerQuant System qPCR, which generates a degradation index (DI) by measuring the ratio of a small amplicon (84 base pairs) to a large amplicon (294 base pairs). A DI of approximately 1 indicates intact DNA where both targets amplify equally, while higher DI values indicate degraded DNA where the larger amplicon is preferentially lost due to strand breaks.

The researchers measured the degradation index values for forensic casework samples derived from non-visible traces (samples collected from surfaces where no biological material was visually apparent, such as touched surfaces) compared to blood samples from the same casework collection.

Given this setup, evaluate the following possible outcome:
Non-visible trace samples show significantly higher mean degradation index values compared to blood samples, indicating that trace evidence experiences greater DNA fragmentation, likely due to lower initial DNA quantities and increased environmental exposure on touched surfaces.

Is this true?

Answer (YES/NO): YES